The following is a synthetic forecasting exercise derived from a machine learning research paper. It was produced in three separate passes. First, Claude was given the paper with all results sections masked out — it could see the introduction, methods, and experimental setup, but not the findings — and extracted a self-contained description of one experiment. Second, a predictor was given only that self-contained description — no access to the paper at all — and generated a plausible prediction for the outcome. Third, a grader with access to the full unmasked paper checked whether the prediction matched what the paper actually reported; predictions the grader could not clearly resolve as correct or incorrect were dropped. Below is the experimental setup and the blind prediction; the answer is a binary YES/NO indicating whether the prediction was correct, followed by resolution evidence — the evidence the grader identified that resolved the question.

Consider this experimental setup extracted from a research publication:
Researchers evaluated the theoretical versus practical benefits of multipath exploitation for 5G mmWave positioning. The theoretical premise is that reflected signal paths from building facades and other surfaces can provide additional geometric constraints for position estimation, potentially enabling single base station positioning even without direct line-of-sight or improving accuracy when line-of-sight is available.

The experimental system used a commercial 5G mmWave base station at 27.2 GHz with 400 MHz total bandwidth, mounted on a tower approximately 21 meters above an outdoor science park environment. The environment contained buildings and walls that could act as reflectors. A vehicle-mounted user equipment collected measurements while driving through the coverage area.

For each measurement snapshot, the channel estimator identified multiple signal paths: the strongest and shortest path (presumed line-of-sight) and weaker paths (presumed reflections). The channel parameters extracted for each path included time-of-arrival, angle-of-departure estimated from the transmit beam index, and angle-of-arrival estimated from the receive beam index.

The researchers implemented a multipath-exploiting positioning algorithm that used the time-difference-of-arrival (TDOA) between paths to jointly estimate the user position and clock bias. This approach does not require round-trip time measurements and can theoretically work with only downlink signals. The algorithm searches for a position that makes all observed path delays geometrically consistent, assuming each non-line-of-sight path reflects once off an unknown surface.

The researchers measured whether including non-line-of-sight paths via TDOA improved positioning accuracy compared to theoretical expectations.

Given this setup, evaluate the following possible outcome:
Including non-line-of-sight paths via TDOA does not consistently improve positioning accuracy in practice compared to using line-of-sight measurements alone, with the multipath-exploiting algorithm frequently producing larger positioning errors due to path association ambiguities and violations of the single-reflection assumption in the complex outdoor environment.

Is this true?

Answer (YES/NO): NO